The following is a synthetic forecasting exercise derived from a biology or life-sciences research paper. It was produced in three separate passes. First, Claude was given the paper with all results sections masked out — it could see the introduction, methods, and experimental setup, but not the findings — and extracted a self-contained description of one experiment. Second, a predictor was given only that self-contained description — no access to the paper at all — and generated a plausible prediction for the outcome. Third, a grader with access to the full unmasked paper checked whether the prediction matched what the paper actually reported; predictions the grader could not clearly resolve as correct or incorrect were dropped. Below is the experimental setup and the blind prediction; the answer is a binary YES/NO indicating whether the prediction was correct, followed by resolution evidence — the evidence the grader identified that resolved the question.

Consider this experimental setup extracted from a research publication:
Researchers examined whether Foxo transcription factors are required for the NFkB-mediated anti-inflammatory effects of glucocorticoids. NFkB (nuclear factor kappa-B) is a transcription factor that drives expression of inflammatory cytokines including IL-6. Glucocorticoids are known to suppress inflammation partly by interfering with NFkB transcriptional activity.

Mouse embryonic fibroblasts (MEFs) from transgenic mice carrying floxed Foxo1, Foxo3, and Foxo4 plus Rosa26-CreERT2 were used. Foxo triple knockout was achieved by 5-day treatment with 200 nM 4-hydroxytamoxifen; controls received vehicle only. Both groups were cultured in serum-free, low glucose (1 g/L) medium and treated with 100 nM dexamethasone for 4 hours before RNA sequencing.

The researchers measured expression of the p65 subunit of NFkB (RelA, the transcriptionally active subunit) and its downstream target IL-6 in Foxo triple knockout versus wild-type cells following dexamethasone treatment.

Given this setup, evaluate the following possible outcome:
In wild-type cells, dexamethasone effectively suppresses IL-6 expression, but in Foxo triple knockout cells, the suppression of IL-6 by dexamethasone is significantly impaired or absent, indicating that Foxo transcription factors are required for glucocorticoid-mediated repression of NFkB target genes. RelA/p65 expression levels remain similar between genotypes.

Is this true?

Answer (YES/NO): NO